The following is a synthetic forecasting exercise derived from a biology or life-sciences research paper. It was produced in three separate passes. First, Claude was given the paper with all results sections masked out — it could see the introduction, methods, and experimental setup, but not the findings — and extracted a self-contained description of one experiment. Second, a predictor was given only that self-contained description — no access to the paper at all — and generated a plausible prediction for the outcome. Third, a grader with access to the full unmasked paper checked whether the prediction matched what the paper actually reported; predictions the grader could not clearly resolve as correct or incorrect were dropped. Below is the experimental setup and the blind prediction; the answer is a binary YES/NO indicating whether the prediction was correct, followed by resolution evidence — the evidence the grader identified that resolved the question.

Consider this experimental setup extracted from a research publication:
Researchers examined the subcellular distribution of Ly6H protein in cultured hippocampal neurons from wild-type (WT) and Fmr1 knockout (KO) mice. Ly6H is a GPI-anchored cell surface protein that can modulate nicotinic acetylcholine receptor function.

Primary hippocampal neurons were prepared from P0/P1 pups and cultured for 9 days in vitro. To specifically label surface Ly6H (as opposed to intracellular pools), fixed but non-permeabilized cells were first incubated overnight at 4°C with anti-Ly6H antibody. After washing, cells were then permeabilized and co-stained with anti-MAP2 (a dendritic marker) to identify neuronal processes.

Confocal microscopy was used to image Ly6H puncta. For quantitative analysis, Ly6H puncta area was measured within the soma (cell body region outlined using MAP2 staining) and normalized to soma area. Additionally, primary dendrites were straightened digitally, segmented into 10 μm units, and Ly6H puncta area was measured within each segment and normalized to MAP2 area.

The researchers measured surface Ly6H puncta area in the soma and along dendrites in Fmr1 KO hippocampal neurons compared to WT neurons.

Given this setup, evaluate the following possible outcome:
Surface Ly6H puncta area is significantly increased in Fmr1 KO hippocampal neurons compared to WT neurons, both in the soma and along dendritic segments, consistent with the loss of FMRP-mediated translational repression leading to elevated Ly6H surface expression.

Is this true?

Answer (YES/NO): NO